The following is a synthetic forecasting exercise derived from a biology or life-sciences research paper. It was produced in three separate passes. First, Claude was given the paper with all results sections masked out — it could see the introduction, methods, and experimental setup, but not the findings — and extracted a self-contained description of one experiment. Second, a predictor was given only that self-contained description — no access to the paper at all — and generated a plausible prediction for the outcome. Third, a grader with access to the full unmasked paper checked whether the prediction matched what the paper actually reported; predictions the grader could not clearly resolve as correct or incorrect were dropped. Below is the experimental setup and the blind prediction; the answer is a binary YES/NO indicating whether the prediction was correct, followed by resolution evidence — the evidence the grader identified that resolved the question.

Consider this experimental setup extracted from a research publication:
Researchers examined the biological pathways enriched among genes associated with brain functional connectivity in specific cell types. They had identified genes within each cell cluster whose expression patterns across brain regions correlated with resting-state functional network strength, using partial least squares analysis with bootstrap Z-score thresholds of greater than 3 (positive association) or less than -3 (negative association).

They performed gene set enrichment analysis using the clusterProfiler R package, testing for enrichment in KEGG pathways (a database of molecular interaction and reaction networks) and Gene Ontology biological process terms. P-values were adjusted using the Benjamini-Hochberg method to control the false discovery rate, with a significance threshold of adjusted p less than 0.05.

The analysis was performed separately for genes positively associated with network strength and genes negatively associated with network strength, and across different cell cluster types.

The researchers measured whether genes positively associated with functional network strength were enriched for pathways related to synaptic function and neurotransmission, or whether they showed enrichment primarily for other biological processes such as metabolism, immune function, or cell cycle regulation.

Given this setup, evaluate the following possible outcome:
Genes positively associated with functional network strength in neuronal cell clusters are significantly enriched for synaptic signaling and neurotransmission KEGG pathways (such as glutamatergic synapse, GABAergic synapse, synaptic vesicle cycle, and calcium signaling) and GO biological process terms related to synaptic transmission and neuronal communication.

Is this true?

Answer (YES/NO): NO